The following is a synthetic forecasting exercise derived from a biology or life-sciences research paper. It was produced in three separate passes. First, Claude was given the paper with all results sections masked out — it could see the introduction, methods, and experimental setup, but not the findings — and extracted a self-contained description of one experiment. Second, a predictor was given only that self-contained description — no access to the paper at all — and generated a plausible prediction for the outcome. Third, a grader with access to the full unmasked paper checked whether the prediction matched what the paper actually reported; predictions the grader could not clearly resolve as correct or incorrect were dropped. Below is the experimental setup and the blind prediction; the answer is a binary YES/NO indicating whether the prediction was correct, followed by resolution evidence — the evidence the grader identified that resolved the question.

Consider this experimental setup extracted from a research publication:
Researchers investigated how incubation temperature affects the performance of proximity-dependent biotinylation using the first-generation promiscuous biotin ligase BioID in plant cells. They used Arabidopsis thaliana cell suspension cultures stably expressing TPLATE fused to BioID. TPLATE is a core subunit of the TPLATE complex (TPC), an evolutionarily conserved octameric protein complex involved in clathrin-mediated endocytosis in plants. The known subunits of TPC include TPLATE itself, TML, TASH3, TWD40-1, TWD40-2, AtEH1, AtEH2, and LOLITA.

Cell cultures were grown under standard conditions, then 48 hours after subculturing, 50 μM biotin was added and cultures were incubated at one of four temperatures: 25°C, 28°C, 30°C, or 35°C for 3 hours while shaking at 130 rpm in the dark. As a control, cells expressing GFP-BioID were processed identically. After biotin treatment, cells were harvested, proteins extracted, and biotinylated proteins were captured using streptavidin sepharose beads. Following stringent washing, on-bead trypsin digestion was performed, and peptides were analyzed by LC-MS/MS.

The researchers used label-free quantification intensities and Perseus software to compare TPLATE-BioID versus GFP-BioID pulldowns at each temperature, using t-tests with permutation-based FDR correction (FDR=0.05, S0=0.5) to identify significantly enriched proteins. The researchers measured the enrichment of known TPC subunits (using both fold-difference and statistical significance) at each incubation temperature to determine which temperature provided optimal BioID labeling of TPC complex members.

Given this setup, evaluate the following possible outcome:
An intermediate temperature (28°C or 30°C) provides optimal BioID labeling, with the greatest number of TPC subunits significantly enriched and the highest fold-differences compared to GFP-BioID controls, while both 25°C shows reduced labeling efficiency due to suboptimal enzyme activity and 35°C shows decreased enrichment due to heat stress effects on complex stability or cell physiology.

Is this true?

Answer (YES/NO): NO